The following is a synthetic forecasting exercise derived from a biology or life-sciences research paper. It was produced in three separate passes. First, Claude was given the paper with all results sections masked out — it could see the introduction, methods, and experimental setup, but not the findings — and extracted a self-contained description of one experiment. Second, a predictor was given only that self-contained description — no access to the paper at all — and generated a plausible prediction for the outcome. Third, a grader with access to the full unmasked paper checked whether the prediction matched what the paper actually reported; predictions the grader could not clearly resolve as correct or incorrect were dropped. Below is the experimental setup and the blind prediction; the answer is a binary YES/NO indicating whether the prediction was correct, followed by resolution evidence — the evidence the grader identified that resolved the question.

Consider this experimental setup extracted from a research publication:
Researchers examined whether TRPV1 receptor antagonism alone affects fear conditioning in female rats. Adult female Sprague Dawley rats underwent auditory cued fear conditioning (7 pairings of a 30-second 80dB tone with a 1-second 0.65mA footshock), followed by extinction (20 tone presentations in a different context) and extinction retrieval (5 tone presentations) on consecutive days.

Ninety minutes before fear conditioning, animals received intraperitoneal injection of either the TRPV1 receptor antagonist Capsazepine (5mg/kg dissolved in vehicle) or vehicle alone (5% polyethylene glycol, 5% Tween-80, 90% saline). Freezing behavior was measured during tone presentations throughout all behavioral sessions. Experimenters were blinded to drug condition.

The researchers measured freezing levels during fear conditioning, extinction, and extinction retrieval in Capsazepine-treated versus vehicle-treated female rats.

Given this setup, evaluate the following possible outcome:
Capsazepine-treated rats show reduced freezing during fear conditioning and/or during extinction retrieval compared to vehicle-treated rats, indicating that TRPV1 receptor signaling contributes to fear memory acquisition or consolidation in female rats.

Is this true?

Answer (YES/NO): NO